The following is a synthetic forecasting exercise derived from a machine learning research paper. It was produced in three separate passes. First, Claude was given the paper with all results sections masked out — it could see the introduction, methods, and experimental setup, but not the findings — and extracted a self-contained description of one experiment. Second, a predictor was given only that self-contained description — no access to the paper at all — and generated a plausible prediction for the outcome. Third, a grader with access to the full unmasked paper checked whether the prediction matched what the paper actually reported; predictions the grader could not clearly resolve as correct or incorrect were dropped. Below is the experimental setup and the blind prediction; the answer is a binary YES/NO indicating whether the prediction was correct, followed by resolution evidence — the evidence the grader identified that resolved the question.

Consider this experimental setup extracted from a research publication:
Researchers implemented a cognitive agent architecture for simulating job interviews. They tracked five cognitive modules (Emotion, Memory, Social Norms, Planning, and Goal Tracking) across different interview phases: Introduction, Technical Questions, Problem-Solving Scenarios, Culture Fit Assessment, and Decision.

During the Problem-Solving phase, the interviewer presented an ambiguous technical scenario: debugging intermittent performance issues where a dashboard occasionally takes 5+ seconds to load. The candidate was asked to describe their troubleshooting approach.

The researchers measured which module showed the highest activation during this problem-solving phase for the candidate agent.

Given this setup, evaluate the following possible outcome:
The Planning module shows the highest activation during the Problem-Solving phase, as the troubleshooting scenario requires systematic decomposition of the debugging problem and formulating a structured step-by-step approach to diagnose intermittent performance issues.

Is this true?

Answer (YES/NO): YES